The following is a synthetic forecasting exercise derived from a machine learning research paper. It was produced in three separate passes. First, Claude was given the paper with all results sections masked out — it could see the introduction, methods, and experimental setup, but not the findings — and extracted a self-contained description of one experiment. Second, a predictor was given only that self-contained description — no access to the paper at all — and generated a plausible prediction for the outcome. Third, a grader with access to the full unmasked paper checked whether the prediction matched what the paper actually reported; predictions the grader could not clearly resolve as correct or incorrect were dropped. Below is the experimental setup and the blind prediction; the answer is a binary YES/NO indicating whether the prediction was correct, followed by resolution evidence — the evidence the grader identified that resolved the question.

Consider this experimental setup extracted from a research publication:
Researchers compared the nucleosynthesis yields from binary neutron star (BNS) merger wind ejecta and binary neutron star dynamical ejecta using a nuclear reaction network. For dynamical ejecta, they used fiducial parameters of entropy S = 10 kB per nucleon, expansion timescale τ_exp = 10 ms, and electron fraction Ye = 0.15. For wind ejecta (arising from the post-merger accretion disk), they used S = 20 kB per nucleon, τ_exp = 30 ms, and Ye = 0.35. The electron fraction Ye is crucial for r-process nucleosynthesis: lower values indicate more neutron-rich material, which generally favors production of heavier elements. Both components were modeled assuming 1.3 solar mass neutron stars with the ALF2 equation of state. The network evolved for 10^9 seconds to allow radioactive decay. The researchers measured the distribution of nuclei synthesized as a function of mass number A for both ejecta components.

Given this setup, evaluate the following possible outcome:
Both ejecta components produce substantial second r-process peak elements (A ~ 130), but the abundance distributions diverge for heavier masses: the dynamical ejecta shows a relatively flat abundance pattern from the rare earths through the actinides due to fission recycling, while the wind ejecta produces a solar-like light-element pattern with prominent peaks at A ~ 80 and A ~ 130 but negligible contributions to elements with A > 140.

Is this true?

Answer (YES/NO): NO